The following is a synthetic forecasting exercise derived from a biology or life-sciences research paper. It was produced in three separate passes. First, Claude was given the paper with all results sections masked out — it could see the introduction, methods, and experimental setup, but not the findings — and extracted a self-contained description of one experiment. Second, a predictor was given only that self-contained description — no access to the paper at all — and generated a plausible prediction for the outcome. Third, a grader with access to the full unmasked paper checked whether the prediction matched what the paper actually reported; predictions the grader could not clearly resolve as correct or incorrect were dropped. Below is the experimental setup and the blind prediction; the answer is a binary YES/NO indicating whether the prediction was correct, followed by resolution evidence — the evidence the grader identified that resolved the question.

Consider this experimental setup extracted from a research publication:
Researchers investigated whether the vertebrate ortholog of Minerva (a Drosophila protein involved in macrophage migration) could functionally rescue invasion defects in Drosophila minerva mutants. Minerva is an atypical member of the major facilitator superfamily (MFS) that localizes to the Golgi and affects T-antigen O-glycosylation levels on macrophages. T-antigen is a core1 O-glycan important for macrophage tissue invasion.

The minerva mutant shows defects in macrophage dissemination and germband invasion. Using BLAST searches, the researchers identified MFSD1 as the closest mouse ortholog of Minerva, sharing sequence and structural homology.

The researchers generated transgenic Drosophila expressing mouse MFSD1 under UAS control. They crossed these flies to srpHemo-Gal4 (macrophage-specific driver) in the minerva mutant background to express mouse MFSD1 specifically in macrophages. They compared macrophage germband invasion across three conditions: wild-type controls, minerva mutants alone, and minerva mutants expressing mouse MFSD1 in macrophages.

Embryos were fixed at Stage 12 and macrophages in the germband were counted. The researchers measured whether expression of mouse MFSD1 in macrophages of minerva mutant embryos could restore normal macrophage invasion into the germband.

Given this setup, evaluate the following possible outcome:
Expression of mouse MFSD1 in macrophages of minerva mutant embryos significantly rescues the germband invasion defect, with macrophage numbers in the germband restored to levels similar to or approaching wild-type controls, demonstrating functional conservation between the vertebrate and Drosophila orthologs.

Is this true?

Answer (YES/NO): YES